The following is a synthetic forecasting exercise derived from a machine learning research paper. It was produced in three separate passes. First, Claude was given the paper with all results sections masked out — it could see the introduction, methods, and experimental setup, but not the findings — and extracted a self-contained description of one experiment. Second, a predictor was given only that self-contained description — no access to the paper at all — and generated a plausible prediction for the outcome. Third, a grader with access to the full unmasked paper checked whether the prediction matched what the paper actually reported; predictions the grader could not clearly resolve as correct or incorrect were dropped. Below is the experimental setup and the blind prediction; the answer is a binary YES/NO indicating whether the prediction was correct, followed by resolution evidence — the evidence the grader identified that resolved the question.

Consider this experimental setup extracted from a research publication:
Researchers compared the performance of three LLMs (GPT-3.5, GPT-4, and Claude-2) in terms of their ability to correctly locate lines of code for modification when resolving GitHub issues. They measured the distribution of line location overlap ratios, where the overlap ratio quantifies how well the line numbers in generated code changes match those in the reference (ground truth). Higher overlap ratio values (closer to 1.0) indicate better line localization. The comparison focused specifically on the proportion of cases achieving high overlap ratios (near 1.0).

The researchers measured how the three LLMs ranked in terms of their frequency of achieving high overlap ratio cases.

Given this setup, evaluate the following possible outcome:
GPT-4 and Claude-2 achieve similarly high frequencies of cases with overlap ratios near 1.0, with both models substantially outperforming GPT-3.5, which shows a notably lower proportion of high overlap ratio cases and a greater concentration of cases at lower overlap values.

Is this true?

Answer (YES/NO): NO